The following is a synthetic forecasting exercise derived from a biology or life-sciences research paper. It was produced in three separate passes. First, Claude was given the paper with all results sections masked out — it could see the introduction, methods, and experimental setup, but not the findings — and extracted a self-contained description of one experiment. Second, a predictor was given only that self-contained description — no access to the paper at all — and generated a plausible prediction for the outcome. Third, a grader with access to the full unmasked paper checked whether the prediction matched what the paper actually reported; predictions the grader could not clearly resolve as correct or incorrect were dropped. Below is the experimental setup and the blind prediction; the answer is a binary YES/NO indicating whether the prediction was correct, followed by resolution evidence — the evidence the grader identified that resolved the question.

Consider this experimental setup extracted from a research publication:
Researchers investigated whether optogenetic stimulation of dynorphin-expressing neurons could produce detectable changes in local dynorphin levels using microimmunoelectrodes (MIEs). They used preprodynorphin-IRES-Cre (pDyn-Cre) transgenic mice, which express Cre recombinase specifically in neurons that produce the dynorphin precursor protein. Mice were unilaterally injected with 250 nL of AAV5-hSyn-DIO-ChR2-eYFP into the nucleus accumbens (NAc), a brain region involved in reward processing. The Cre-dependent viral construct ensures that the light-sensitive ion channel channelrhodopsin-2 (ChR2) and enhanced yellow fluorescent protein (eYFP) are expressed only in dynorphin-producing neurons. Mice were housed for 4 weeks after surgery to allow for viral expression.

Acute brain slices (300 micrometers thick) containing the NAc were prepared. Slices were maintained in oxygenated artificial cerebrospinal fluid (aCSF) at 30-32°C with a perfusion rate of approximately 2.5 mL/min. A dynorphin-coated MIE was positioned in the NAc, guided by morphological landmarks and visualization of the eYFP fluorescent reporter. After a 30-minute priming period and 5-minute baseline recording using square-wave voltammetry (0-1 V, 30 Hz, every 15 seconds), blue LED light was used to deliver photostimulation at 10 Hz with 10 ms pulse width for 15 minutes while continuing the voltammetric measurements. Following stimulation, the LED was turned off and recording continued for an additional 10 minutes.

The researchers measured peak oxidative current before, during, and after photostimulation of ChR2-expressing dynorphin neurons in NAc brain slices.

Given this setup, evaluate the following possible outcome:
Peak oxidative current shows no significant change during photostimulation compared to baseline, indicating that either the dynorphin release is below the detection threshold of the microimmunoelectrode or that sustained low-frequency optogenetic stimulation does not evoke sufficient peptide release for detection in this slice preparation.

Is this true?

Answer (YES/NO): NO